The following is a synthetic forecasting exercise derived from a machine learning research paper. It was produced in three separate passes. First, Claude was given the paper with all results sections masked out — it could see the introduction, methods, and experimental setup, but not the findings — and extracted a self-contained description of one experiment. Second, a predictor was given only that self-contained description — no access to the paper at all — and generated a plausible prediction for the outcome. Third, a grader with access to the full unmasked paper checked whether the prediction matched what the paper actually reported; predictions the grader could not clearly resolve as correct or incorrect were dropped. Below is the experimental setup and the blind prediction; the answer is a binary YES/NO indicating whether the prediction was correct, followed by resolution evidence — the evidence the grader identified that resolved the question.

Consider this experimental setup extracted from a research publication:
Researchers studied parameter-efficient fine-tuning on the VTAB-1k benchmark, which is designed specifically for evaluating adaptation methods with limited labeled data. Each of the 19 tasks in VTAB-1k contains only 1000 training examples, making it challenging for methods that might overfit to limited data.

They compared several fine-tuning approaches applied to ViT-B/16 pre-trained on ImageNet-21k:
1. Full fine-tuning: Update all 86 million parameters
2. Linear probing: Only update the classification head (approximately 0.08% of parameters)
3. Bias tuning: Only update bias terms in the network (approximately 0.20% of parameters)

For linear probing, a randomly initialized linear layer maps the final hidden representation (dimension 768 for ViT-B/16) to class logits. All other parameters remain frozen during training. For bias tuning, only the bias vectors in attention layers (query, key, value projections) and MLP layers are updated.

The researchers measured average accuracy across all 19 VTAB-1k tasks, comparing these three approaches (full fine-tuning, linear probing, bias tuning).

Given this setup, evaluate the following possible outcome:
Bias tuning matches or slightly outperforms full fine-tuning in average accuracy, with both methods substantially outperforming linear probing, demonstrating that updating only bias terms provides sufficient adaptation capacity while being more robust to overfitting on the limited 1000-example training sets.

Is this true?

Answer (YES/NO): NO